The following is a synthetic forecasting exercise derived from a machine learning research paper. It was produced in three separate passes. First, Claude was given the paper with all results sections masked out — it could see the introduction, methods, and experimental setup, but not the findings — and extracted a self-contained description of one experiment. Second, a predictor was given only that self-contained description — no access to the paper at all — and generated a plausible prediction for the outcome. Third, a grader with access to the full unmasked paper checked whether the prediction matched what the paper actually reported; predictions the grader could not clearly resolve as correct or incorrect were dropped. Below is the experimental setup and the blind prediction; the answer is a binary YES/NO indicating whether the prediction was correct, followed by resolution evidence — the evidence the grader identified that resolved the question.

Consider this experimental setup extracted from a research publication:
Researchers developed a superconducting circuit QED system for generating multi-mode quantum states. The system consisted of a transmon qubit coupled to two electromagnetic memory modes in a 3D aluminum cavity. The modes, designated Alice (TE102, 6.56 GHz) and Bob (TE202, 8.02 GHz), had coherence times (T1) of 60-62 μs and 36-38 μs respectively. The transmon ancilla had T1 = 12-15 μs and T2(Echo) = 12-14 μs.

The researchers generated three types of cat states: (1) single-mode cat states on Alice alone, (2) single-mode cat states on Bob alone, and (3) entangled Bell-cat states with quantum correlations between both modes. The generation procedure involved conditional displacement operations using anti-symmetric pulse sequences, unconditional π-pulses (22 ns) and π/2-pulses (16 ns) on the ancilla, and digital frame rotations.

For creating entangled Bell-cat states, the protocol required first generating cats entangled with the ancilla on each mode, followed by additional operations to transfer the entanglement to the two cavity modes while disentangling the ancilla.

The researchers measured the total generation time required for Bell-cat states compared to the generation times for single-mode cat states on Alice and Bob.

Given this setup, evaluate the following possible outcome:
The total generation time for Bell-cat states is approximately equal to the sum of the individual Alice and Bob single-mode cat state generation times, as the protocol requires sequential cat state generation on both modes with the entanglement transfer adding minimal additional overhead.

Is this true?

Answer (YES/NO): NO